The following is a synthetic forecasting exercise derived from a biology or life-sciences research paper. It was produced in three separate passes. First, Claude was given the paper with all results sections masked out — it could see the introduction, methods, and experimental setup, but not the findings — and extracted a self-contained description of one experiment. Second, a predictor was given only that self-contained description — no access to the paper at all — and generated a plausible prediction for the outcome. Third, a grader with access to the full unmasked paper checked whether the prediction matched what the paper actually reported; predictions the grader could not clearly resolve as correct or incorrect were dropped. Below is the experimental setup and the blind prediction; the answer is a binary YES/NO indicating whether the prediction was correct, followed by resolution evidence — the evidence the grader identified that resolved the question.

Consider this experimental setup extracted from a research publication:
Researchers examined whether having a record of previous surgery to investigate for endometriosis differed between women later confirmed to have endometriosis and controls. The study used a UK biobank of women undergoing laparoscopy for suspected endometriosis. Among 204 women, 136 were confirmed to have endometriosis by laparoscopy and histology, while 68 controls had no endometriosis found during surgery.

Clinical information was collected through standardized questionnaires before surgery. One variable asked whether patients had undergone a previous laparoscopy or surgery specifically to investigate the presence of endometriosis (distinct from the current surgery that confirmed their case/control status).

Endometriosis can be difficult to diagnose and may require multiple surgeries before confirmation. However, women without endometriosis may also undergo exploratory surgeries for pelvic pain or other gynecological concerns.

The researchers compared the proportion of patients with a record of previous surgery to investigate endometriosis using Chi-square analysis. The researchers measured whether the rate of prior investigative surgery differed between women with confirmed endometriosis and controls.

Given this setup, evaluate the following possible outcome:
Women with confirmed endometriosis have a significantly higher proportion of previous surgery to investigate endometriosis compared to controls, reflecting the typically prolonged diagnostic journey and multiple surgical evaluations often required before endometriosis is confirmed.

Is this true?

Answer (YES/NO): YES